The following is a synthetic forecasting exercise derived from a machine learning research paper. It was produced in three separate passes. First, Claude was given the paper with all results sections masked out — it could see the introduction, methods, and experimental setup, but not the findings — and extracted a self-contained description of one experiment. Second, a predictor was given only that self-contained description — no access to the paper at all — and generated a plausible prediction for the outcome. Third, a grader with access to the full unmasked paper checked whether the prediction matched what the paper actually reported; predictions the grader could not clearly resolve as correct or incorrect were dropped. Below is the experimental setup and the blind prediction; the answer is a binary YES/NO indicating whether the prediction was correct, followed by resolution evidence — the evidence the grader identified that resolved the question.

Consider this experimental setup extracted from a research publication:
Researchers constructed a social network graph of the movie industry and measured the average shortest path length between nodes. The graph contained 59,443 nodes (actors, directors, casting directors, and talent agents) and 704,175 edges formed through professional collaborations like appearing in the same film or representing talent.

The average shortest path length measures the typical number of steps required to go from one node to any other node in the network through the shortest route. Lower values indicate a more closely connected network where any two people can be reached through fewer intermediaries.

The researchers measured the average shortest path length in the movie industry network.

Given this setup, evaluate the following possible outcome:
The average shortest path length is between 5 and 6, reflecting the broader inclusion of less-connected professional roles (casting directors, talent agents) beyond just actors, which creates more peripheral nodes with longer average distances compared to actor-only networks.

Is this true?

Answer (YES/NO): NO